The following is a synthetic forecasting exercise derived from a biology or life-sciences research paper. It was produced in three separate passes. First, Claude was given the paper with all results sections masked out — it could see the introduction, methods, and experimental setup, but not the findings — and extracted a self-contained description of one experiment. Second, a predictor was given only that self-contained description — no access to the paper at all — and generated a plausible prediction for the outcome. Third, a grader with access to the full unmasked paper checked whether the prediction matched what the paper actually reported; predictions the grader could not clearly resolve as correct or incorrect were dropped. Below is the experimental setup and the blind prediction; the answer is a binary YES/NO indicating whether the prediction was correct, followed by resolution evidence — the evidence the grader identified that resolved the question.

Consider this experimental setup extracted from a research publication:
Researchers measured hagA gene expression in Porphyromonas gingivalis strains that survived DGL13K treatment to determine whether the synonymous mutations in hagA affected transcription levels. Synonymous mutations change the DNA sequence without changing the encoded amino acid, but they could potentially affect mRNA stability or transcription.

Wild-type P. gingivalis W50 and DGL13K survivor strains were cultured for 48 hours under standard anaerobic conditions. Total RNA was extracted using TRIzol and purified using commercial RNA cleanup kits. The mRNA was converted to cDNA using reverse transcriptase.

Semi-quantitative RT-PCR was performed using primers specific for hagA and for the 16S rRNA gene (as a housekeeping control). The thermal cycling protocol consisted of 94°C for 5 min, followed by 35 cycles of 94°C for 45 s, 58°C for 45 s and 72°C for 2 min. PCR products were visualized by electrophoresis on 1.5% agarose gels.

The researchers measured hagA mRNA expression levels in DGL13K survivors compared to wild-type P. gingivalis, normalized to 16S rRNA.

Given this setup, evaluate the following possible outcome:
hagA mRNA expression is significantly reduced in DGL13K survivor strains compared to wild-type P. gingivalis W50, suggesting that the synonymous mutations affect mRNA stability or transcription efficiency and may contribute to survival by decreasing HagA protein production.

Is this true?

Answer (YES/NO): NO